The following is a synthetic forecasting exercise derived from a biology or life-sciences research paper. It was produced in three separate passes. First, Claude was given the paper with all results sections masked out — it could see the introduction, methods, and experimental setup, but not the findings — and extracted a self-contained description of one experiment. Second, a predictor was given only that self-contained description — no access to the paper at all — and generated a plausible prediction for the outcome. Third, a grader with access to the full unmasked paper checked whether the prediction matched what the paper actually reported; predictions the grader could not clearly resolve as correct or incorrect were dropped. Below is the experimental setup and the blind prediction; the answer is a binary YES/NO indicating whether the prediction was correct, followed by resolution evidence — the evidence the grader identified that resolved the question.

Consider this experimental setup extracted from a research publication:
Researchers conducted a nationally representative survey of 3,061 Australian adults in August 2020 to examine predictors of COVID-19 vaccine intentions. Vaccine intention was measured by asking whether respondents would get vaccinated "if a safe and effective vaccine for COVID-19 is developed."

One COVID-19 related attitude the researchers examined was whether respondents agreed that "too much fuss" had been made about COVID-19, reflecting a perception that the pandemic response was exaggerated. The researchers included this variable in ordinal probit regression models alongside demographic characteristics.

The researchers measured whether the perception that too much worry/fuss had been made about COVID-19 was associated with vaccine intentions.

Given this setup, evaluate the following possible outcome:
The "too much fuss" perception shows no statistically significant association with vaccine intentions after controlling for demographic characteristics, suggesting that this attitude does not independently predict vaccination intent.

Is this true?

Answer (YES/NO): NO